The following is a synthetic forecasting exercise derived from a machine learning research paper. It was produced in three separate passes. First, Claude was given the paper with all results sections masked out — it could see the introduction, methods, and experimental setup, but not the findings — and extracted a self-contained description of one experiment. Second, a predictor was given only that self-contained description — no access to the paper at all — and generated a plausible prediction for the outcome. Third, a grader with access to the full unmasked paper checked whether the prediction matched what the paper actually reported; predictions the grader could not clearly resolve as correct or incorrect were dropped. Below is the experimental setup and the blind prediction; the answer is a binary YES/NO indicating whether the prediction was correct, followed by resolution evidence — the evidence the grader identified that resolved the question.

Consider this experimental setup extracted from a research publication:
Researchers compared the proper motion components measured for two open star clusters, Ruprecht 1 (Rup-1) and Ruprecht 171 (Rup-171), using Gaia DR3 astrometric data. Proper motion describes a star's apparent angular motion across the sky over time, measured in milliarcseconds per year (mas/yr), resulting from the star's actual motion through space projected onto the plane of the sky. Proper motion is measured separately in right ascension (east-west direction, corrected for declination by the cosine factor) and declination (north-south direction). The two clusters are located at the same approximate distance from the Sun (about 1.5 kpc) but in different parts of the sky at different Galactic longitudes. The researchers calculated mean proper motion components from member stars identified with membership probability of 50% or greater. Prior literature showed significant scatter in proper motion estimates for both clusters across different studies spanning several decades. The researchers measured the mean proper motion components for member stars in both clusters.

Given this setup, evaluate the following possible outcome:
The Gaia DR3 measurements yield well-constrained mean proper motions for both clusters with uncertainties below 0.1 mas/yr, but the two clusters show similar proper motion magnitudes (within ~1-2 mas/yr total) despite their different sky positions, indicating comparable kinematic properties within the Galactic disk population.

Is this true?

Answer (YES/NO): NO